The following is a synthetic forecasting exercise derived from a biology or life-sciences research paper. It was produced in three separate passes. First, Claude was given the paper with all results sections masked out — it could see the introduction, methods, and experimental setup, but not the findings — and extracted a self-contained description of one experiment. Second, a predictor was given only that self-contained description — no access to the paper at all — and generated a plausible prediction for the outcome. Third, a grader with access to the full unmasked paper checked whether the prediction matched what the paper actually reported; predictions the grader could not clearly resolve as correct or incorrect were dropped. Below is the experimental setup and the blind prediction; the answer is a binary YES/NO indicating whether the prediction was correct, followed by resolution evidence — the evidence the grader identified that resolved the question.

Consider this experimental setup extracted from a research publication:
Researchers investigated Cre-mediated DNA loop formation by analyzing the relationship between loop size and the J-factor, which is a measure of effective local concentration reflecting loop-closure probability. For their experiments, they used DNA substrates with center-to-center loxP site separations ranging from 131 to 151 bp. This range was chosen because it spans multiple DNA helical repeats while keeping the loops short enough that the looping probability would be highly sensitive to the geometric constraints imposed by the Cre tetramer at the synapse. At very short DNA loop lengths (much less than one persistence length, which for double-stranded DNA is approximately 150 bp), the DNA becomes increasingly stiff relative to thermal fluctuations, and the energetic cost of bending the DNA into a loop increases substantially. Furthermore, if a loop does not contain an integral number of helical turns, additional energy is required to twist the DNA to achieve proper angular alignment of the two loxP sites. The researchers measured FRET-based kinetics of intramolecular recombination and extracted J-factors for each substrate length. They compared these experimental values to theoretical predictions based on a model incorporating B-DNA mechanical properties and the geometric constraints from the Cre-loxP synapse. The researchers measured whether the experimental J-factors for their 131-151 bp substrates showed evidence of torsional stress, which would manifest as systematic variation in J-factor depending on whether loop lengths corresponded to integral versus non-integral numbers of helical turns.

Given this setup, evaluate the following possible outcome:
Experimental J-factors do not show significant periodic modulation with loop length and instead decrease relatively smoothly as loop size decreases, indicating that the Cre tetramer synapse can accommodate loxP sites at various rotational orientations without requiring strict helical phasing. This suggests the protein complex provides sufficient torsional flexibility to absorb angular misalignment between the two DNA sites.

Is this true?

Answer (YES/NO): NO